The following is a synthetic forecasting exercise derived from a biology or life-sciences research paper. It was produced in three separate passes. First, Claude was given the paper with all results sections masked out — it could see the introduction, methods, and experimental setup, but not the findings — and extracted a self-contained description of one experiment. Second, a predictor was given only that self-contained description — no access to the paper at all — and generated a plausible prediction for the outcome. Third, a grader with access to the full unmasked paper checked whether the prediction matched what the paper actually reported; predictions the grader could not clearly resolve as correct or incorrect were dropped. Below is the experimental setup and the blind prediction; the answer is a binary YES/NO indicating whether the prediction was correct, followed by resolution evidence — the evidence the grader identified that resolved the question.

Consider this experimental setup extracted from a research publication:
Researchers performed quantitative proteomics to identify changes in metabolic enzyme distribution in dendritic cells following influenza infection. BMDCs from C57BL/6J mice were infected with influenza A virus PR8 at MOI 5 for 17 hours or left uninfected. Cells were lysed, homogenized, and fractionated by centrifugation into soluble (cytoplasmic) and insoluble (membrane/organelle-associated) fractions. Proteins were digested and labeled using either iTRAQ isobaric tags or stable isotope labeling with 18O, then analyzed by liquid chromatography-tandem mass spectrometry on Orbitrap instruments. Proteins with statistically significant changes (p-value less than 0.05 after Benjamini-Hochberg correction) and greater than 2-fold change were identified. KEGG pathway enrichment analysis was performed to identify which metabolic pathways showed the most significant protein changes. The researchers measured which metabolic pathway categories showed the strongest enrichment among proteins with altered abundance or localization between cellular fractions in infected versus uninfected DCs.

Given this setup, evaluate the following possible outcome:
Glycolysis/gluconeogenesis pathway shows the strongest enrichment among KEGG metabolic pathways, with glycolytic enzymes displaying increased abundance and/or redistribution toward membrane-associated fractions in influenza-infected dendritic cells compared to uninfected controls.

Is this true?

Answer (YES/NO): NO